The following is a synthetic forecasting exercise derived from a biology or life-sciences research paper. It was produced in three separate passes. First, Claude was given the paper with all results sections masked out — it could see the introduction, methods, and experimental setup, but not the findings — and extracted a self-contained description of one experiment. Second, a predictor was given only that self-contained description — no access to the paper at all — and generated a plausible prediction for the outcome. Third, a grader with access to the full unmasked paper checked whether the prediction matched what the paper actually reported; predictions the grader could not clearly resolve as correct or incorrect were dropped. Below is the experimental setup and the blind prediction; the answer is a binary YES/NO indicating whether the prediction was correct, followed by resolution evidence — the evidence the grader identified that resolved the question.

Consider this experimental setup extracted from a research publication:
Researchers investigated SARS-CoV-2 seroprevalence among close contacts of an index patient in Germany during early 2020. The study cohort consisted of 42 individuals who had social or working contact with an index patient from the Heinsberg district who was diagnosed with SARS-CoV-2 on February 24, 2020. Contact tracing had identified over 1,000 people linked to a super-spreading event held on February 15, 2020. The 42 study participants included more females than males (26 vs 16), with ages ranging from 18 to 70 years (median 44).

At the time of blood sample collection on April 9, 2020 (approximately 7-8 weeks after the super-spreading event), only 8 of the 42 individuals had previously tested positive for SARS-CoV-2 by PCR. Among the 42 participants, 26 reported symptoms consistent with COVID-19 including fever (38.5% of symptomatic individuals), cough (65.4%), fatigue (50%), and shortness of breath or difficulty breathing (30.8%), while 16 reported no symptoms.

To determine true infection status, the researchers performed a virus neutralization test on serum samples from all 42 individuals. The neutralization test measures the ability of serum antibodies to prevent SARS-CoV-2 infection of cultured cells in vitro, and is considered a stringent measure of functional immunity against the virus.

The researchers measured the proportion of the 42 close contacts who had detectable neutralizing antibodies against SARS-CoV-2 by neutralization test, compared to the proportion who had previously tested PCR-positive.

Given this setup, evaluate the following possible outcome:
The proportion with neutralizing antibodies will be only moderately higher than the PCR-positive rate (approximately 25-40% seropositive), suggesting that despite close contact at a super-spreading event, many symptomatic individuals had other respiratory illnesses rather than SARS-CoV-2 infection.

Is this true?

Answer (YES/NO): NO